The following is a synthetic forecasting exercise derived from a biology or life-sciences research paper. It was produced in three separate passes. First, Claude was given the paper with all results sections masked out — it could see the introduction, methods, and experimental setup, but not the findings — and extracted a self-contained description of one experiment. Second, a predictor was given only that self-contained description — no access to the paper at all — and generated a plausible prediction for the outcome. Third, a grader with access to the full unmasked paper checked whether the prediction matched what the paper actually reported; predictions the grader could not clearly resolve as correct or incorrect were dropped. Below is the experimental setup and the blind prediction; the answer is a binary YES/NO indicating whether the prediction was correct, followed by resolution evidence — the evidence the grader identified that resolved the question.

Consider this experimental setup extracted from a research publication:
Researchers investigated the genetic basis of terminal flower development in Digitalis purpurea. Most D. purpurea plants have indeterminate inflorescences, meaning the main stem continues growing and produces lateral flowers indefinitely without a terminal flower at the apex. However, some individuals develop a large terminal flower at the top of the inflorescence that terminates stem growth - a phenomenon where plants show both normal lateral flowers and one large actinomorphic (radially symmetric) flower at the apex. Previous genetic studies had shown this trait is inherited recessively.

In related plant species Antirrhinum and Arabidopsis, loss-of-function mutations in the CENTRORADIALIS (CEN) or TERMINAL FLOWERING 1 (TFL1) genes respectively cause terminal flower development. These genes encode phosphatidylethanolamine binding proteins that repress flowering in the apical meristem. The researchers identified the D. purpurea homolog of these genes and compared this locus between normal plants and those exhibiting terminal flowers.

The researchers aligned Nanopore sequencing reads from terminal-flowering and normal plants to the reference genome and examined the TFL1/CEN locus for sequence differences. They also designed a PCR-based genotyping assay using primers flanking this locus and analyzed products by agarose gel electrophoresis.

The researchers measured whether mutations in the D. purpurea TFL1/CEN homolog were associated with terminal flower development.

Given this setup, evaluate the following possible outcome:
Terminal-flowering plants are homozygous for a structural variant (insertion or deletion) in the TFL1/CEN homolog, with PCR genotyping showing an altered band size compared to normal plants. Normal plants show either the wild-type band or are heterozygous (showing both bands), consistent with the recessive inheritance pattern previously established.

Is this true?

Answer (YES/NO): YES